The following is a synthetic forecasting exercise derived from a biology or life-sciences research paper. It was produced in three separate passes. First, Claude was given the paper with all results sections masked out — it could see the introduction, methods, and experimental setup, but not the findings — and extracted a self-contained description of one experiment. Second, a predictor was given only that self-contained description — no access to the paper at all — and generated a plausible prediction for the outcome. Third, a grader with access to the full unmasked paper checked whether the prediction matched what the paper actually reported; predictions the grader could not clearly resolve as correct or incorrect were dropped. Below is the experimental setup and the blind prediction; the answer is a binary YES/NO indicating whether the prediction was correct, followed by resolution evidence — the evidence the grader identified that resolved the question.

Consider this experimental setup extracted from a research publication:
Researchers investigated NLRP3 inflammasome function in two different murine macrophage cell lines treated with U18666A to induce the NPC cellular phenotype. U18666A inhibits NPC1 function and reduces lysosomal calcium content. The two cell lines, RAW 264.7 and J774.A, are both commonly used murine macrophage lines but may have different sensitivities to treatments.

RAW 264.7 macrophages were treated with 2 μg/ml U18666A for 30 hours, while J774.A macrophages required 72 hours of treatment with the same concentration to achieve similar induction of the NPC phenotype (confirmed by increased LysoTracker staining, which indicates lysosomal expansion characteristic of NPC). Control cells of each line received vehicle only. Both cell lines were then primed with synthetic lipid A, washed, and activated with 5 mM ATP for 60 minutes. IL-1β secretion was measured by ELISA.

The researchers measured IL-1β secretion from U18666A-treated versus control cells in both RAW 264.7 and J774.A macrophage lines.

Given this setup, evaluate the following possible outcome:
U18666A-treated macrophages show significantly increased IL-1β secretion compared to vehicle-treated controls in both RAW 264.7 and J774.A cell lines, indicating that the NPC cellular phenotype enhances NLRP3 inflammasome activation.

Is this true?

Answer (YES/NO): NO